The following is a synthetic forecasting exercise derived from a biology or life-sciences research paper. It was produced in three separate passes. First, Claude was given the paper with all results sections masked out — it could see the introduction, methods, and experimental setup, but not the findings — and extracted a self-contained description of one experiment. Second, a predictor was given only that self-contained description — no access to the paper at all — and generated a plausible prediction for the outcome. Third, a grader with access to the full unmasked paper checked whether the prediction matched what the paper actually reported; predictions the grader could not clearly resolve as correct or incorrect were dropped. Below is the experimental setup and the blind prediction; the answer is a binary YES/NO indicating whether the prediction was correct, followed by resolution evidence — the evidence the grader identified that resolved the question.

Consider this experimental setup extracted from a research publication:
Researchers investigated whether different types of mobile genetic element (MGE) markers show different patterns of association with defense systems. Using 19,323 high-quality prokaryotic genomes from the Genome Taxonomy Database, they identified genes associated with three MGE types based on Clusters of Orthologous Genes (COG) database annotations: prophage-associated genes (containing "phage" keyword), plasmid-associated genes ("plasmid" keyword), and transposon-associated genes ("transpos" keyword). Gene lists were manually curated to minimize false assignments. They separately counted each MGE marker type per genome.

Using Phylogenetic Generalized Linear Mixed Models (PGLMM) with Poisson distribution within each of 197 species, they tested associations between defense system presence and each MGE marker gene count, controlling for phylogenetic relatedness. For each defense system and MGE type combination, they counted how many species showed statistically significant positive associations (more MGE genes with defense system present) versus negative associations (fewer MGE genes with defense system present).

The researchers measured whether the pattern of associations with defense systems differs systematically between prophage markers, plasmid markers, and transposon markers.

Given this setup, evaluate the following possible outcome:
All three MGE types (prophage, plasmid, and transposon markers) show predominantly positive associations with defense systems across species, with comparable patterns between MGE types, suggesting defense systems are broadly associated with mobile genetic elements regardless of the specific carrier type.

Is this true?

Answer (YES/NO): NO